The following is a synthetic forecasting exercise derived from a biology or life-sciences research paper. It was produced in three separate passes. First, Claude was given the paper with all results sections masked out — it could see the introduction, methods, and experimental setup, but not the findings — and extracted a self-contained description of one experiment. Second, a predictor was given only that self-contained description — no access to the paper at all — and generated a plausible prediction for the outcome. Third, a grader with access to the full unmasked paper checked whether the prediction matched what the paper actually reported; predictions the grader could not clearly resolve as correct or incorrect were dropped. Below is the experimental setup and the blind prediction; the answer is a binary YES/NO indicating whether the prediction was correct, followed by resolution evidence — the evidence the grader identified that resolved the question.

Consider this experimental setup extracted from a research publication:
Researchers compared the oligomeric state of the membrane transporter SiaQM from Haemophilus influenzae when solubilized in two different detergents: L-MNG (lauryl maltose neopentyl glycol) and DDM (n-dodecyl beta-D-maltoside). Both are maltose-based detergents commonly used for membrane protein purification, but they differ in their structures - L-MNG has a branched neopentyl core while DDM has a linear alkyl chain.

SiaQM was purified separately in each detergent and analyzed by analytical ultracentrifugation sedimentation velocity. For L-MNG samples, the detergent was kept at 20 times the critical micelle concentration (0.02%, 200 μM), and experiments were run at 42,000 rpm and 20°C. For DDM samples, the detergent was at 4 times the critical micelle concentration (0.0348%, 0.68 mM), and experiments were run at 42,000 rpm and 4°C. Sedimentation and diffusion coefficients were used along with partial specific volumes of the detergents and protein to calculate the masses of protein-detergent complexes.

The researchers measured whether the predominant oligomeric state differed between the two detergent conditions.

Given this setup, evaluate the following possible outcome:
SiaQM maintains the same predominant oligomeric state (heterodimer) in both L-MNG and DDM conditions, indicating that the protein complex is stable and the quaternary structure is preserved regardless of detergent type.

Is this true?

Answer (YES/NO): NO